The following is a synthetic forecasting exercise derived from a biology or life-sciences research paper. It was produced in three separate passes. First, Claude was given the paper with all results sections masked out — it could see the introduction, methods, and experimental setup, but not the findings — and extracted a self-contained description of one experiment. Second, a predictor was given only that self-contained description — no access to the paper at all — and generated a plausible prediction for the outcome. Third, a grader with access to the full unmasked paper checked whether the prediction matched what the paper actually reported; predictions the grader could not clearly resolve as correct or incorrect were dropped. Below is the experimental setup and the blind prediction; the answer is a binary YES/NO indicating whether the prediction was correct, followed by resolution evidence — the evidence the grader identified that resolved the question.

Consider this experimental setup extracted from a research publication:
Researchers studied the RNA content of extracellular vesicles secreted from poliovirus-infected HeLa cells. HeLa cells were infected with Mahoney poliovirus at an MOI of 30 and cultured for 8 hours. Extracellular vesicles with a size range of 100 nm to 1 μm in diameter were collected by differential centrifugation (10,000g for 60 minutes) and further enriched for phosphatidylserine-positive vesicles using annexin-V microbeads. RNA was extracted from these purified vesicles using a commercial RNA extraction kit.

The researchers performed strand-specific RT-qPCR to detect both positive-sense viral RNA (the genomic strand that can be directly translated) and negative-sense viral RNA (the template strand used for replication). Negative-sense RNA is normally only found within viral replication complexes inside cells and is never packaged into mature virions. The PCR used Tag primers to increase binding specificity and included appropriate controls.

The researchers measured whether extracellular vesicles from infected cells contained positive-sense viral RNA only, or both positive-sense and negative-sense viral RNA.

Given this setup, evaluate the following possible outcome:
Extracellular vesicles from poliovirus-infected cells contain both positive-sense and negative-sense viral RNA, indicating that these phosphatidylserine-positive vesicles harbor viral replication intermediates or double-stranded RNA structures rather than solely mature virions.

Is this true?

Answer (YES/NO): YES